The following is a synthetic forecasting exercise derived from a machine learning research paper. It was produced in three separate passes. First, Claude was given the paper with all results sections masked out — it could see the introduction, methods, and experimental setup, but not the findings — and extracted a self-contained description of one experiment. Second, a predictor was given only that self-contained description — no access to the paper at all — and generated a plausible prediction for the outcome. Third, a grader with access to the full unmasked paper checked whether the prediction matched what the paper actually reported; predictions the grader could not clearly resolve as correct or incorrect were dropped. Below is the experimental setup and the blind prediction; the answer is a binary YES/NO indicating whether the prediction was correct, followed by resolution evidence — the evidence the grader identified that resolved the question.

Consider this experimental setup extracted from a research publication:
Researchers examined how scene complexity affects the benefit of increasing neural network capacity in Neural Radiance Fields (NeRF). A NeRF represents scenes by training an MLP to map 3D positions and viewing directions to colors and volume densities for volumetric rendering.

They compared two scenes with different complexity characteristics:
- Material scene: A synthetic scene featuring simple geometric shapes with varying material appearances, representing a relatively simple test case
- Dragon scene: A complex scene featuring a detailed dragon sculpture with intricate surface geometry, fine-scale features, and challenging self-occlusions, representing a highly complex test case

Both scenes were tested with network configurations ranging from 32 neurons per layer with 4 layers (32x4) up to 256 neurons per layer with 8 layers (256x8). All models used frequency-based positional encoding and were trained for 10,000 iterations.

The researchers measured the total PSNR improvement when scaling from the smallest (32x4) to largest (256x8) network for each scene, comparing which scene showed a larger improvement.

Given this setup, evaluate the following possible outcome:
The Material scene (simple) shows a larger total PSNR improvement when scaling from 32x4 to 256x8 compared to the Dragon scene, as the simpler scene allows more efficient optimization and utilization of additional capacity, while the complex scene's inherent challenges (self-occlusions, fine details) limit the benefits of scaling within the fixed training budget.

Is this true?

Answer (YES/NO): NO